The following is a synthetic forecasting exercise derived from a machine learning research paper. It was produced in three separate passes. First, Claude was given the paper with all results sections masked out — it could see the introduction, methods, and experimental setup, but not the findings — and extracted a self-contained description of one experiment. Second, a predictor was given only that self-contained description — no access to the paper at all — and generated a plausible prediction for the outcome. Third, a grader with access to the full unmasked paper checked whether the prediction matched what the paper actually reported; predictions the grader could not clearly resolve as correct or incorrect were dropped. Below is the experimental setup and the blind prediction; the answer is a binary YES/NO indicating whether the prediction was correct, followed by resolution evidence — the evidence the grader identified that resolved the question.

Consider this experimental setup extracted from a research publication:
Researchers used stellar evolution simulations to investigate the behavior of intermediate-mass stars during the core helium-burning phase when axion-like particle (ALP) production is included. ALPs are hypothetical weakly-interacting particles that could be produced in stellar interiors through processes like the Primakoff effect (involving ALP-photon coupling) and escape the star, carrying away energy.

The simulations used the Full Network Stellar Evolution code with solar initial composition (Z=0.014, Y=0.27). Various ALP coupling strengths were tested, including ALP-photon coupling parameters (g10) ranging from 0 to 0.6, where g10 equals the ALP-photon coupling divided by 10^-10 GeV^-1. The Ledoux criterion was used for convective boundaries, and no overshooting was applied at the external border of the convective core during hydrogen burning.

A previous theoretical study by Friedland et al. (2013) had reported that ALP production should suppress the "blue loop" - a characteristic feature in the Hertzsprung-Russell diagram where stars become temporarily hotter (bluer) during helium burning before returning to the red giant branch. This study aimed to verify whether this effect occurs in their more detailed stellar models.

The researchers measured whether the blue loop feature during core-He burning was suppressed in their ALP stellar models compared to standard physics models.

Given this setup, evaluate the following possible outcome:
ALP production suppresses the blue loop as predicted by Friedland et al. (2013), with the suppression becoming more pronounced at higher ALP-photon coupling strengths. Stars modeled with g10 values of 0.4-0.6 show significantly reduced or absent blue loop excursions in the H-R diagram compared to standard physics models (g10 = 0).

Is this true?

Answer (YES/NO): NO